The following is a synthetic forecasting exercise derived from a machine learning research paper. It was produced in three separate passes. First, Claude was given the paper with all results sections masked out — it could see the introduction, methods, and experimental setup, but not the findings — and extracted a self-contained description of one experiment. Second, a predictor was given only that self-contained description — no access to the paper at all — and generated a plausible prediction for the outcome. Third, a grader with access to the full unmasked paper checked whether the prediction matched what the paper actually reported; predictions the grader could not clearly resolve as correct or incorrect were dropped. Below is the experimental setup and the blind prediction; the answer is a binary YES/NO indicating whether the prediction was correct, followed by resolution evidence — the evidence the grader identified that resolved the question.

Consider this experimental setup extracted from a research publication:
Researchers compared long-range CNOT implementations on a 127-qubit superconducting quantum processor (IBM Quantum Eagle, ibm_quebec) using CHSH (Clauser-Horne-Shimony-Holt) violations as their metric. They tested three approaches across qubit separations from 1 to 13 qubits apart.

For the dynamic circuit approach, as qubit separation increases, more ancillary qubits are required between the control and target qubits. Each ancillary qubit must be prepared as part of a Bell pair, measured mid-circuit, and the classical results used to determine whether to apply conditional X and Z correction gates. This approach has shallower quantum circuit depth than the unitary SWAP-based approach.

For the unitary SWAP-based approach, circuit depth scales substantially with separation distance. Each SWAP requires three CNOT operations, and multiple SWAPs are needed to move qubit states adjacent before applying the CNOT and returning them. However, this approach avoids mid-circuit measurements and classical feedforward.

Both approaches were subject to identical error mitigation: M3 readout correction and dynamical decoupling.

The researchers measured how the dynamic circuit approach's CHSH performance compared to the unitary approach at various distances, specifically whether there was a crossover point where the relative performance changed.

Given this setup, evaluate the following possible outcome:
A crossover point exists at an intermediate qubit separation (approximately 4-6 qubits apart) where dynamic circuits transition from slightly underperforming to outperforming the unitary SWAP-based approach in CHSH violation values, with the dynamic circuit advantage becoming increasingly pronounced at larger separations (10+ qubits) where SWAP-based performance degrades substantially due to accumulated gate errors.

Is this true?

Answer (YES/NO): NO